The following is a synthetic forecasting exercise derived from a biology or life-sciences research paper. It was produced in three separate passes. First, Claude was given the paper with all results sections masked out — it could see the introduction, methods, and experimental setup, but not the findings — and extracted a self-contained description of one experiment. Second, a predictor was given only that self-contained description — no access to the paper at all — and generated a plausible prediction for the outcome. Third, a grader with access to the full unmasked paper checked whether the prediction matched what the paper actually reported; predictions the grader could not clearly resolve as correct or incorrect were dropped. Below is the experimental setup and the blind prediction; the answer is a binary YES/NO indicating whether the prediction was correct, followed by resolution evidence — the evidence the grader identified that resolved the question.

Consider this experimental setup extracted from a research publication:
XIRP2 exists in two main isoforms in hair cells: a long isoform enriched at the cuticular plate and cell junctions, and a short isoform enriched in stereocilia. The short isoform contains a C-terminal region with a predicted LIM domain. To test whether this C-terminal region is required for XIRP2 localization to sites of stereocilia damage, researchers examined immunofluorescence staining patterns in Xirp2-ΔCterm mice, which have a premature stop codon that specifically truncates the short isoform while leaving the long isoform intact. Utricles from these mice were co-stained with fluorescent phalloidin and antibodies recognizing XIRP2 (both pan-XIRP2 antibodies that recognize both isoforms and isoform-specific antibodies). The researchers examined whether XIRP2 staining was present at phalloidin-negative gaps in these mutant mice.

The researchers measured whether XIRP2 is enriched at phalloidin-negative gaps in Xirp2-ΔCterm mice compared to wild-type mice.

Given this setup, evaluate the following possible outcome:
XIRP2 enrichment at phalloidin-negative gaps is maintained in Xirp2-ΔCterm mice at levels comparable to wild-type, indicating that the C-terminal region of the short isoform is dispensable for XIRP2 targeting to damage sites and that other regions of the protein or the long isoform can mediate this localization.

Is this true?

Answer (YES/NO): NO